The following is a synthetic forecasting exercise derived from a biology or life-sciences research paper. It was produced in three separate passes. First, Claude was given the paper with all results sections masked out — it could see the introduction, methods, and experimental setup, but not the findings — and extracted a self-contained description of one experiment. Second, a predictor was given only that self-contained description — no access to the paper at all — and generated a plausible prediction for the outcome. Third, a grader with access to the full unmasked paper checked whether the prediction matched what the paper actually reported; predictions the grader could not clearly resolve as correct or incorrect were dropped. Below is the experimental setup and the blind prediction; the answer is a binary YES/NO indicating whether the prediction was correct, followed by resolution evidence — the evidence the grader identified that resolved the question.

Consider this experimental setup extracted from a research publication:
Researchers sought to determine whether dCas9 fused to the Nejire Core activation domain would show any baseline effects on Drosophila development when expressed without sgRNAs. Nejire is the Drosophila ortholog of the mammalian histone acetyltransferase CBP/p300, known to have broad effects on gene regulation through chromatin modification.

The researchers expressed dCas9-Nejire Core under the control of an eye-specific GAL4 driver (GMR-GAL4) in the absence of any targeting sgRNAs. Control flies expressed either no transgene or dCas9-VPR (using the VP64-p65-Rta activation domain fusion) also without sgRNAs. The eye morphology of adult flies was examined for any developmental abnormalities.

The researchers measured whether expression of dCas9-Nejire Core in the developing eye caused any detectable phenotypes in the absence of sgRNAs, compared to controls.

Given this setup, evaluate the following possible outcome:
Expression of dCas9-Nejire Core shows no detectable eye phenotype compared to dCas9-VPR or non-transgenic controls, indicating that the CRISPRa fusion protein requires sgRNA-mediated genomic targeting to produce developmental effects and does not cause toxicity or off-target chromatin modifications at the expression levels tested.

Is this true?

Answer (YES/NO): NO